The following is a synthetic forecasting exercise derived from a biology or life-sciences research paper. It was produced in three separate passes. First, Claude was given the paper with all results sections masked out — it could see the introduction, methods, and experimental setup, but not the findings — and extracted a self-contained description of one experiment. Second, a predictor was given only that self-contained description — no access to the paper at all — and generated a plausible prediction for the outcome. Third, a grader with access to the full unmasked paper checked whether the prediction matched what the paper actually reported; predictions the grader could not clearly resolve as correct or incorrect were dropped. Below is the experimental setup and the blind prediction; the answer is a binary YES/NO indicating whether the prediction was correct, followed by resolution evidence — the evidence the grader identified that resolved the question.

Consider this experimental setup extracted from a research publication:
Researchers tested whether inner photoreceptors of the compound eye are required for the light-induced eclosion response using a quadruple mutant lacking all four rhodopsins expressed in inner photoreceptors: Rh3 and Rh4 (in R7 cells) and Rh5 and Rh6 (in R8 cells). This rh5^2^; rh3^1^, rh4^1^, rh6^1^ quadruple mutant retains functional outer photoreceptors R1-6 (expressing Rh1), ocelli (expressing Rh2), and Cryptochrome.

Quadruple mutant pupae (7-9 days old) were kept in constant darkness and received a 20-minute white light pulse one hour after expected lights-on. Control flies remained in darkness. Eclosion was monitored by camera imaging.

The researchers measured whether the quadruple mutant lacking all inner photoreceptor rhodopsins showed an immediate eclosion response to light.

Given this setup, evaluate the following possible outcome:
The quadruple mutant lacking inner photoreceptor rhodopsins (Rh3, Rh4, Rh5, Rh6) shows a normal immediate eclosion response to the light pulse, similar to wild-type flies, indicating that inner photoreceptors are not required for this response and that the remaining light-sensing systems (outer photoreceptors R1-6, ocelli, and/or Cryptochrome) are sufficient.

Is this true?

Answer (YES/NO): NO